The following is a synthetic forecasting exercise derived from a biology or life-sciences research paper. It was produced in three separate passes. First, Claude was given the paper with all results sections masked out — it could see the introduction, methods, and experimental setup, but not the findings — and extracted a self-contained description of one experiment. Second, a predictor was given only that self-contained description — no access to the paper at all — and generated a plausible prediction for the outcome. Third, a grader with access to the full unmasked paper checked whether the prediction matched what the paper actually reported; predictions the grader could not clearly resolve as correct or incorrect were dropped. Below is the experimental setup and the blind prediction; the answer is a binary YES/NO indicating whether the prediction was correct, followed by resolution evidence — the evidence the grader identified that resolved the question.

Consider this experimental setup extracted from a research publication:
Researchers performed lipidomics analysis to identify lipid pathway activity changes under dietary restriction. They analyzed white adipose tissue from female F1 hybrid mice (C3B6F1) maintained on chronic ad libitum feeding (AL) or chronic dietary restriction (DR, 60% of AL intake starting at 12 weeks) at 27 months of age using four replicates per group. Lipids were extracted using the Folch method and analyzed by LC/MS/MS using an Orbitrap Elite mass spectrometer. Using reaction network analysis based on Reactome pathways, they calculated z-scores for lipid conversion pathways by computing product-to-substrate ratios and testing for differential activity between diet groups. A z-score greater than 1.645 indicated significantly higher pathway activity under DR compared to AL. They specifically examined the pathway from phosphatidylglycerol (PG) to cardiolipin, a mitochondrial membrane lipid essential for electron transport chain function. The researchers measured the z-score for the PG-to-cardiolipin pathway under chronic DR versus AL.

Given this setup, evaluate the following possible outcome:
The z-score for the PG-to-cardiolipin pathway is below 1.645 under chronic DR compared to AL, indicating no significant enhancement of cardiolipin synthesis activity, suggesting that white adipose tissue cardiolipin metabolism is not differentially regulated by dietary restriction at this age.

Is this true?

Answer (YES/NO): YES